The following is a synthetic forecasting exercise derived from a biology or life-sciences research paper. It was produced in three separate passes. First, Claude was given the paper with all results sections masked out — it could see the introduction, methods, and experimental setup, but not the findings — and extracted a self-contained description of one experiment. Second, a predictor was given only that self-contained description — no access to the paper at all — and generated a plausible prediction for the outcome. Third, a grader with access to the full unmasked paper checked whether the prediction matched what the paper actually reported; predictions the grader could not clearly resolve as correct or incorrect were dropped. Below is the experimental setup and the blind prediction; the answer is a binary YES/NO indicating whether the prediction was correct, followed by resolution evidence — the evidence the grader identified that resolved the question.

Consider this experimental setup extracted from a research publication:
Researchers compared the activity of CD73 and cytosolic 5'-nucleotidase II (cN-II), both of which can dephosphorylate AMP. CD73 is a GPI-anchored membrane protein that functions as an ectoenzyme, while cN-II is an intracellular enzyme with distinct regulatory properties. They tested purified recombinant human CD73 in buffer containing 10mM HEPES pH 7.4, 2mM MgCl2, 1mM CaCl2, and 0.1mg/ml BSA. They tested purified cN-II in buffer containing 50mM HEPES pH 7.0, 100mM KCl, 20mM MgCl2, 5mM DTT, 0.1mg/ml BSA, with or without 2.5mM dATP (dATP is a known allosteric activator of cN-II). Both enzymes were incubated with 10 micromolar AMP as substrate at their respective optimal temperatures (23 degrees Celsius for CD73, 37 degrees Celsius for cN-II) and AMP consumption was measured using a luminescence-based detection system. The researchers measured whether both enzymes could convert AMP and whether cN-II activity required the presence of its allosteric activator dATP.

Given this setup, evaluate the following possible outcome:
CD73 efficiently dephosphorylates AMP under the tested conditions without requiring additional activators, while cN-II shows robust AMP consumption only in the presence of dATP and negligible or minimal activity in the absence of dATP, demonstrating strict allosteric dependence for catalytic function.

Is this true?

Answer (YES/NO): NO